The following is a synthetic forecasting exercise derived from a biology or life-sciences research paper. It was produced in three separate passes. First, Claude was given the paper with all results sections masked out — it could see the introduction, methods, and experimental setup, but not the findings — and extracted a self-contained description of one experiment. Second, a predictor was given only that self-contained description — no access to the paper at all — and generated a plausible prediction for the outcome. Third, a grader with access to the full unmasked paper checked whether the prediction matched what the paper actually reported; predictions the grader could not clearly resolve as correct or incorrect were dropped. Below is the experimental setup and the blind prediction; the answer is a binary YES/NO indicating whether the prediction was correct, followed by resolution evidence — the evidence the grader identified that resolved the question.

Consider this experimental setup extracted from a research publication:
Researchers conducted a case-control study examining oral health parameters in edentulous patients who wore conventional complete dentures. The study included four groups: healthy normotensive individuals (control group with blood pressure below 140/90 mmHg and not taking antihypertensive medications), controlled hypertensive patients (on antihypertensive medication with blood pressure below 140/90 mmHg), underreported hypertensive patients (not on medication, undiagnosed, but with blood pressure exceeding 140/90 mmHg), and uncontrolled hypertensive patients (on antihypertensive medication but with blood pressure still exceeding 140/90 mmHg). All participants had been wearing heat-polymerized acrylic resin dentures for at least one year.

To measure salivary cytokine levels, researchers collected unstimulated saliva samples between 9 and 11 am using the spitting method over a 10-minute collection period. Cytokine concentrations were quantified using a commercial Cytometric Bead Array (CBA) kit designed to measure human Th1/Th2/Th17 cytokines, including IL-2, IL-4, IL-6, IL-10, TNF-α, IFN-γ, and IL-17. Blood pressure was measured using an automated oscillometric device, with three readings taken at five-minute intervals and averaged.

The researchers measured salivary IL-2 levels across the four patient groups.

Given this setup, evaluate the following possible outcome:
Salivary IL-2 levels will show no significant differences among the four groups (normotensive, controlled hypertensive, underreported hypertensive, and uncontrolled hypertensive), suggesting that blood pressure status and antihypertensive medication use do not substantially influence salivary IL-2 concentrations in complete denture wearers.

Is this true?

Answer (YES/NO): NO